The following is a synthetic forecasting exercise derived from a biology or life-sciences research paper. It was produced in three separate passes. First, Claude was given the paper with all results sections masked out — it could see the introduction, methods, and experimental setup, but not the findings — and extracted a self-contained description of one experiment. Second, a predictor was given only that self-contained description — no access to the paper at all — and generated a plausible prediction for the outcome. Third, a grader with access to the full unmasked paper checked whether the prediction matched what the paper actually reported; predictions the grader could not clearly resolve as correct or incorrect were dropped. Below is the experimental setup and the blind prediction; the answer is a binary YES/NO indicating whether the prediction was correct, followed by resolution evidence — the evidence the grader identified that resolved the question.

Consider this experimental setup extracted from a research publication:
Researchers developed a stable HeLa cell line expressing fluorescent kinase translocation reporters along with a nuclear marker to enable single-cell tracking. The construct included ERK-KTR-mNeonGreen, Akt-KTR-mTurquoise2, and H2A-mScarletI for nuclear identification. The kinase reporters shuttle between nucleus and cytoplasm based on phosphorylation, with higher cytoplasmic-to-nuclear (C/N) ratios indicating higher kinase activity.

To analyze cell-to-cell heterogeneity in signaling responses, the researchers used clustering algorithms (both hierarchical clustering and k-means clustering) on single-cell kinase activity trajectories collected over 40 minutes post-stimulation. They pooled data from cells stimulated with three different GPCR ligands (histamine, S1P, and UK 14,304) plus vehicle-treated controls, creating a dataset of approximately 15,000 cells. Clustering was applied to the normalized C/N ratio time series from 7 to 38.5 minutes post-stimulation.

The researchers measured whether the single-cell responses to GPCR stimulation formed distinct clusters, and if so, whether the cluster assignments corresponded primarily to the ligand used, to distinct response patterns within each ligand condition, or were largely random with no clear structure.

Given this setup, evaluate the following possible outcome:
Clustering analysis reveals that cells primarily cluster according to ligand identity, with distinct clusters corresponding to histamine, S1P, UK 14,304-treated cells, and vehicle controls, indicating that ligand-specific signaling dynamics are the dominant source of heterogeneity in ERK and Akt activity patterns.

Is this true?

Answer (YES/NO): NO